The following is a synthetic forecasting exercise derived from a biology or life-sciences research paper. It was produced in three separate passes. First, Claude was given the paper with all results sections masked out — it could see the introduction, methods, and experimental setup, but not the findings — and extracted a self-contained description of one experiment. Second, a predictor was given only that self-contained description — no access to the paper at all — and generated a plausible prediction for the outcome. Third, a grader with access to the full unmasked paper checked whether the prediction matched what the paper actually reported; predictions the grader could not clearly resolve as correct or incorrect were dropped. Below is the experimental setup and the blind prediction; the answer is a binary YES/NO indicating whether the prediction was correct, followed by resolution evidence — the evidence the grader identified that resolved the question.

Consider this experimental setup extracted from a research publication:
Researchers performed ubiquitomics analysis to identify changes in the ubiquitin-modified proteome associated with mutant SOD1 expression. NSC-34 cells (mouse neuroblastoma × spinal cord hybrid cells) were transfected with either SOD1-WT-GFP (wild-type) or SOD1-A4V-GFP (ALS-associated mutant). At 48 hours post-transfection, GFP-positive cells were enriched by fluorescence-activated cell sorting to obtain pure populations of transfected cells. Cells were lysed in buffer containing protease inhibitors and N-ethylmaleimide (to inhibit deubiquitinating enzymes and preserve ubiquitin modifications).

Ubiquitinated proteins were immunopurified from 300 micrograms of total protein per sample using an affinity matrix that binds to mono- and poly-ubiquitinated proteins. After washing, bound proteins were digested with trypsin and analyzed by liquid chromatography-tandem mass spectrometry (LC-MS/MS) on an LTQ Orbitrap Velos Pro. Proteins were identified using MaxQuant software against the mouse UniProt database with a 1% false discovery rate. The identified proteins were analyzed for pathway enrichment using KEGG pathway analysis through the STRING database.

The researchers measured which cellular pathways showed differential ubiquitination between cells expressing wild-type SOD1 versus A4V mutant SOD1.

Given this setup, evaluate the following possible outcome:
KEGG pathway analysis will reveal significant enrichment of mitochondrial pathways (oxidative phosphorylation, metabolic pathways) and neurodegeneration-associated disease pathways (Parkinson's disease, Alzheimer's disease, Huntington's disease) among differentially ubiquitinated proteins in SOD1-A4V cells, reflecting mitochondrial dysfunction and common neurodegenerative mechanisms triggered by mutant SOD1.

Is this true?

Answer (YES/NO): NO